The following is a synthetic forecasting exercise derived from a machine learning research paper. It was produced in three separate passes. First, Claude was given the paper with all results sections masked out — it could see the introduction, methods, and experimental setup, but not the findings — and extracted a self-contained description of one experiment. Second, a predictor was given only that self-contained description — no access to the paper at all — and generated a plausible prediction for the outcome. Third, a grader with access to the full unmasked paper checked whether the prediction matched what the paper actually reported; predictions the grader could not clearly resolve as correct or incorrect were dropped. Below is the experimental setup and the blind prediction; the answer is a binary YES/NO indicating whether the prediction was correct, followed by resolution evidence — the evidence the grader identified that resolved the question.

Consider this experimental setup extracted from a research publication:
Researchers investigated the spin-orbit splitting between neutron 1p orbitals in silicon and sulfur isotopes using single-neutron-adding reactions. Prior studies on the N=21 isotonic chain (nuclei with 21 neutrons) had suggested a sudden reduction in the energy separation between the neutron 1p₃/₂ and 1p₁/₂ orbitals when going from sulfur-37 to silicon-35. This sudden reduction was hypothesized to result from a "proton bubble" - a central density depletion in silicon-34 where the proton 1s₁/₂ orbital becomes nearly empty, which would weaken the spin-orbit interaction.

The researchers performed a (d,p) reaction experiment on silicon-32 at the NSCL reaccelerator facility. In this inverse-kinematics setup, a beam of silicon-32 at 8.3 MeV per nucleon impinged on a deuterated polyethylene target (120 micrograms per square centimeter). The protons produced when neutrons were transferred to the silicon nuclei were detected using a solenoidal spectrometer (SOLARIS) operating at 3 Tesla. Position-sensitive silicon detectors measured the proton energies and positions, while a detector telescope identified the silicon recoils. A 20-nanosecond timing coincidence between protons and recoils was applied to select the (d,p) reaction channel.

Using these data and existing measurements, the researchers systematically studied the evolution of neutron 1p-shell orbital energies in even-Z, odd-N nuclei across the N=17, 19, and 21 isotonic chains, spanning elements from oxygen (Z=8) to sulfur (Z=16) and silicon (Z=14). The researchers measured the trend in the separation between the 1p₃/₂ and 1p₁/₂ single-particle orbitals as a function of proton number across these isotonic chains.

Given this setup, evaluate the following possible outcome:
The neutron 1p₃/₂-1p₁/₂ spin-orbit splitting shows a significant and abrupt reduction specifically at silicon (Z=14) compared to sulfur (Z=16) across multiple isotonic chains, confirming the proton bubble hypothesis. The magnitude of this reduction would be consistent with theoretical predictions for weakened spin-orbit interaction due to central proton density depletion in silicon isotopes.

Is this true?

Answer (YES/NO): NO